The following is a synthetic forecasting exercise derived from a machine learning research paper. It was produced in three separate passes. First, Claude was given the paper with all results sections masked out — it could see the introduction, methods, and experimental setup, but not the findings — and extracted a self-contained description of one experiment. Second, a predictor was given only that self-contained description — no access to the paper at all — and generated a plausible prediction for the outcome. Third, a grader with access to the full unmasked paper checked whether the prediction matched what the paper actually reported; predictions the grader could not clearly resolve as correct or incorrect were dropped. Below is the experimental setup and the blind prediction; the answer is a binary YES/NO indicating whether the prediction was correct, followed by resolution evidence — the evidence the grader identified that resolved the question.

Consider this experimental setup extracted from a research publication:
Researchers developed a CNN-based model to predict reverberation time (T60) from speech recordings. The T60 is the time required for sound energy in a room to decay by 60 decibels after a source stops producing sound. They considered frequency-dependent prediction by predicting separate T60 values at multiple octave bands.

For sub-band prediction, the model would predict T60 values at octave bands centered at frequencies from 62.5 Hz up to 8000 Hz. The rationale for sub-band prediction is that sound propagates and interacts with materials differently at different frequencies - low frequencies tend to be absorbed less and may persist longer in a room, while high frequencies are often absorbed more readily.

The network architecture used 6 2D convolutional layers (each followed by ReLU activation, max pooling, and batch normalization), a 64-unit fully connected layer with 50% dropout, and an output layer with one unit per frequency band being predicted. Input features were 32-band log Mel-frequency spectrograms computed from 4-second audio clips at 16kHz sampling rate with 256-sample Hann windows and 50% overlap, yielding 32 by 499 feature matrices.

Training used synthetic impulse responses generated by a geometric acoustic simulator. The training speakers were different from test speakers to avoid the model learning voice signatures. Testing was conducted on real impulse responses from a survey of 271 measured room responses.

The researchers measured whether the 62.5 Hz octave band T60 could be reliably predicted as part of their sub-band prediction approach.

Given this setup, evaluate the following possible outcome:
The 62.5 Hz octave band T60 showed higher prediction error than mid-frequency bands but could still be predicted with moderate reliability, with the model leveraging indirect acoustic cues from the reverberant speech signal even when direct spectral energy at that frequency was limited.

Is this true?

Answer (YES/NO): NO